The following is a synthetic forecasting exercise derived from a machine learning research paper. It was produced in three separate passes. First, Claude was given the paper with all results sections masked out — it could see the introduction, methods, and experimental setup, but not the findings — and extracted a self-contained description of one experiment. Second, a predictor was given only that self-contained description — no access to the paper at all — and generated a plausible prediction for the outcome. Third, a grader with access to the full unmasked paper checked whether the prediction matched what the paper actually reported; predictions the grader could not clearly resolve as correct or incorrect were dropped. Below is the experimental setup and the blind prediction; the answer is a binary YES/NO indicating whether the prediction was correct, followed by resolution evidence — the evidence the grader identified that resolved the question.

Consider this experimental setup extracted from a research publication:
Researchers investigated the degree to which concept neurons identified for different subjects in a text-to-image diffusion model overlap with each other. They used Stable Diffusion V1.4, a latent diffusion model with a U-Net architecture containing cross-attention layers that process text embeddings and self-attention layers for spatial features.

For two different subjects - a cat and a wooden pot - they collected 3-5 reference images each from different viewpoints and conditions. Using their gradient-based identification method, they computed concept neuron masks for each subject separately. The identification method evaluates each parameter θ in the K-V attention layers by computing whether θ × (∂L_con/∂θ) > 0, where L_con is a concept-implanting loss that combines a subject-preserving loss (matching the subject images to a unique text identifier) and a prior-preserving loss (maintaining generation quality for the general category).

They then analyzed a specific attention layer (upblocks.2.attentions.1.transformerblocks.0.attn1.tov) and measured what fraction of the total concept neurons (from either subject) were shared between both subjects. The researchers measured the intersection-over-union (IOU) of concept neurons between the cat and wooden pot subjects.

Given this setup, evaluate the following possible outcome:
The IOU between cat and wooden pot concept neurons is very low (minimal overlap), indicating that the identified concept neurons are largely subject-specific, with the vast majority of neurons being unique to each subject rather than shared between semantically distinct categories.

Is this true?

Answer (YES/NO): YES